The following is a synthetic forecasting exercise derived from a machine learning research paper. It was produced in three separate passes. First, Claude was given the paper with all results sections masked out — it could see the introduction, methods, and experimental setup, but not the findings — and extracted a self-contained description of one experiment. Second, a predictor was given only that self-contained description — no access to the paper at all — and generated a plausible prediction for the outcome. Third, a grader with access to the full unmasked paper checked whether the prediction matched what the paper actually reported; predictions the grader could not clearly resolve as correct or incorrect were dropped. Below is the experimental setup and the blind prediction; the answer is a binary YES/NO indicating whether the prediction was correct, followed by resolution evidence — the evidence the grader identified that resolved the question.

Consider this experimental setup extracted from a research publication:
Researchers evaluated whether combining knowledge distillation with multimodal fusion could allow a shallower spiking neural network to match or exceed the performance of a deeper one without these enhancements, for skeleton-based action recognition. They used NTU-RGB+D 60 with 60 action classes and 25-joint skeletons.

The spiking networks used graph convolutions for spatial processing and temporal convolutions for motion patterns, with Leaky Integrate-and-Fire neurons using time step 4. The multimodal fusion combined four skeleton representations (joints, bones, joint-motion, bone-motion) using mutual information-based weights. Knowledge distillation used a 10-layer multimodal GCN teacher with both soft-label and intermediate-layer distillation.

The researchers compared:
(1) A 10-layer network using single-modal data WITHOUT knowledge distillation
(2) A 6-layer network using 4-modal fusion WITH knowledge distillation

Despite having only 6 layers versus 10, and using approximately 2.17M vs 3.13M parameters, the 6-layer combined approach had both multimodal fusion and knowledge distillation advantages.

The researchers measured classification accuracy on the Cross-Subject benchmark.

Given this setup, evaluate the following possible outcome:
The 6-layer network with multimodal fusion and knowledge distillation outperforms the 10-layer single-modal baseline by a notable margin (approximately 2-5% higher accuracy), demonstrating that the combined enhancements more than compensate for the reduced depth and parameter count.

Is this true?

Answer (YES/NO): NO